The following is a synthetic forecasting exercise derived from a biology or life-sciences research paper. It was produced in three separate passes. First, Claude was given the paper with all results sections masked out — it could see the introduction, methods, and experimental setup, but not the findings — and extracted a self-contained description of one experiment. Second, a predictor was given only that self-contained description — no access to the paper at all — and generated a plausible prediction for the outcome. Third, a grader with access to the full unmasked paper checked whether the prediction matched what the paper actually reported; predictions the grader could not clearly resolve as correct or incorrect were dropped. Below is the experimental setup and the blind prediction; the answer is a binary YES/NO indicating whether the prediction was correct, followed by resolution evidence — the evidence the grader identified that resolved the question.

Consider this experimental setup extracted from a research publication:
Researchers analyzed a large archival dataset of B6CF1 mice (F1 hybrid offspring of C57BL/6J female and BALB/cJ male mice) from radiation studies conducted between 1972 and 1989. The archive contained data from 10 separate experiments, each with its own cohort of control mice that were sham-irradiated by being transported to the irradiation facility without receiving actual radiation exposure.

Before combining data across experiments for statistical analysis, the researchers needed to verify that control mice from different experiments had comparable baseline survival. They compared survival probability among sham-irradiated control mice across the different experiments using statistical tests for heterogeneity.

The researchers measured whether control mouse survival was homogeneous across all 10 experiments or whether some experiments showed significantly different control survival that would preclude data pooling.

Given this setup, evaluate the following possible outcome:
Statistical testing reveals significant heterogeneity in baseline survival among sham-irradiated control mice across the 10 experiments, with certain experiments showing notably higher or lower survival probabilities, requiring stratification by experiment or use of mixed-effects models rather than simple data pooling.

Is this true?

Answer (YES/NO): NO